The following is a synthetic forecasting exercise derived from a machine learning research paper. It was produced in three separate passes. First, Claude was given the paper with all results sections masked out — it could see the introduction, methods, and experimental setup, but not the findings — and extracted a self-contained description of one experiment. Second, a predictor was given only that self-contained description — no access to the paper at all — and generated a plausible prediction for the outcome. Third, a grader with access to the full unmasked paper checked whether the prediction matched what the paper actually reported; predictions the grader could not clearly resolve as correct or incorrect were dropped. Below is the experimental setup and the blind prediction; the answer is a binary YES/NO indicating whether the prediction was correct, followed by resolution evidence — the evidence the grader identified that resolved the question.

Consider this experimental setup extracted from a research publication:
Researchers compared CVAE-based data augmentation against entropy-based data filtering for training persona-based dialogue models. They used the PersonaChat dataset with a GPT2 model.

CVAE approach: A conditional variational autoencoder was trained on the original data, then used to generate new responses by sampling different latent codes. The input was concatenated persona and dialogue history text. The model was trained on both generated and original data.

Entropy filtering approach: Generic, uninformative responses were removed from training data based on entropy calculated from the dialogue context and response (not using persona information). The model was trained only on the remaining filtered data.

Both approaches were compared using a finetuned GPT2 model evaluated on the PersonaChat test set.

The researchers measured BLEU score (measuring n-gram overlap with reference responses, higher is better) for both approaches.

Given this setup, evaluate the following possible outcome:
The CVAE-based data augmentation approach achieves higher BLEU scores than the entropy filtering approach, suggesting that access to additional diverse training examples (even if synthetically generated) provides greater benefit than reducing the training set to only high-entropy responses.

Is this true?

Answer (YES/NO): NO